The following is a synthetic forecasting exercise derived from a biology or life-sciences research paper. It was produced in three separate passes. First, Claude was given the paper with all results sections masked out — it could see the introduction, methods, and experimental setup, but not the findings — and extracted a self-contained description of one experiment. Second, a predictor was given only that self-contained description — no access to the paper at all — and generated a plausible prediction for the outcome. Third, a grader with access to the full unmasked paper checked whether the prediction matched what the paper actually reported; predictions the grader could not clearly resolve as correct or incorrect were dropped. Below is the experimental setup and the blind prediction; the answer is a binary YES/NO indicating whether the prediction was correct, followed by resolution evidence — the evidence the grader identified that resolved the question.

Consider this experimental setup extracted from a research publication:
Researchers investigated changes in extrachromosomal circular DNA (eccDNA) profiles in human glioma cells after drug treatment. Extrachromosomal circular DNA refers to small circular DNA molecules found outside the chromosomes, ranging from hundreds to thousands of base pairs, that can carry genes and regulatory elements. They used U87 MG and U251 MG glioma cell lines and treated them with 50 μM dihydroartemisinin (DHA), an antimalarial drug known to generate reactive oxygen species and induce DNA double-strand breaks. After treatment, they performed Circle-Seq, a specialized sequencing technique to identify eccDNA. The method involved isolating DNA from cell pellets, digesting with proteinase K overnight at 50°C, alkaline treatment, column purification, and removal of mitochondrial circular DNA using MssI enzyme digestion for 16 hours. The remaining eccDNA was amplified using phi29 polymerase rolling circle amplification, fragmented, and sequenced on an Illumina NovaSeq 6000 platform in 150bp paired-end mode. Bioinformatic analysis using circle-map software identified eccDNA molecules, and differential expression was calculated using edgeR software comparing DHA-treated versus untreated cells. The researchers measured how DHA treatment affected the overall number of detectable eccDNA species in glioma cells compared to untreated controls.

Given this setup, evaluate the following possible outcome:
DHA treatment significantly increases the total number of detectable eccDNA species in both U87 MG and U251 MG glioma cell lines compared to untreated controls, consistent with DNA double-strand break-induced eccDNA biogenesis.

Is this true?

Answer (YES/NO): NO